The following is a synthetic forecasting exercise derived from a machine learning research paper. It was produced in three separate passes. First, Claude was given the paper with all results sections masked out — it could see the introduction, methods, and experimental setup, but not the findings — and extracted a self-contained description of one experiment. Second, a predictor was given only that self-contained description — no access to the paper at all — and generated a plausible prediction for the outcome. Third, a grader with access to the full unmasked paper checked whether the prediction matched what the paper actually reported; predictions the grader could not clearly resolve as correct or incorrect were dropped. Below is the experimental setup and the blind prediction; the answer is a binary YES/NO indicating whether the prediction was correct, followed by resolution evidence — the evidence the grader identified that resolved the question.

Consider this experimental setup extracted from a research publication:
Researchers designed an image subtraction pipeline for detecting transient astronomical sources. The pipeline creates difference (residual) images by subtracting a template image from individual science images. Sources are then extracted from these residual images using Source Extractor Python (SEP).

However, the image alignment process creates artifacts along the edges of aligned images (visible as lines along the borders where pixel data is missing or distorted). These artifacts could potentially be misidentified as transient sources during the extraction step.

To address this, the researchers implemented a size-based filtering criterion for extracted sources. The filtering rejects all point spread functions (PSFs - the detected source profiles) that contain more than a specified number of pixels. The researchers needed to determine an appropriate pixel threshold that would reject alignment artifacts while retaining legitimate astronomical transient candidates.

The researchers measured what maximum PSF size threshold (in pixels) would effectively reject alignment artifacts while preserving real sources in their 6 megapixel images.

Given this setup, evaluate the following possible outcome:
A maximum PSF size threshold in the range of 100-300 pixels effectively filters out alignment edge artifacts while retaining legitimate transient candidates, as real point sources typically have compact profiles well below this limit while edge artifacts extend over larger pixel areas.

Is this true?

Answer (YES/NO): YES